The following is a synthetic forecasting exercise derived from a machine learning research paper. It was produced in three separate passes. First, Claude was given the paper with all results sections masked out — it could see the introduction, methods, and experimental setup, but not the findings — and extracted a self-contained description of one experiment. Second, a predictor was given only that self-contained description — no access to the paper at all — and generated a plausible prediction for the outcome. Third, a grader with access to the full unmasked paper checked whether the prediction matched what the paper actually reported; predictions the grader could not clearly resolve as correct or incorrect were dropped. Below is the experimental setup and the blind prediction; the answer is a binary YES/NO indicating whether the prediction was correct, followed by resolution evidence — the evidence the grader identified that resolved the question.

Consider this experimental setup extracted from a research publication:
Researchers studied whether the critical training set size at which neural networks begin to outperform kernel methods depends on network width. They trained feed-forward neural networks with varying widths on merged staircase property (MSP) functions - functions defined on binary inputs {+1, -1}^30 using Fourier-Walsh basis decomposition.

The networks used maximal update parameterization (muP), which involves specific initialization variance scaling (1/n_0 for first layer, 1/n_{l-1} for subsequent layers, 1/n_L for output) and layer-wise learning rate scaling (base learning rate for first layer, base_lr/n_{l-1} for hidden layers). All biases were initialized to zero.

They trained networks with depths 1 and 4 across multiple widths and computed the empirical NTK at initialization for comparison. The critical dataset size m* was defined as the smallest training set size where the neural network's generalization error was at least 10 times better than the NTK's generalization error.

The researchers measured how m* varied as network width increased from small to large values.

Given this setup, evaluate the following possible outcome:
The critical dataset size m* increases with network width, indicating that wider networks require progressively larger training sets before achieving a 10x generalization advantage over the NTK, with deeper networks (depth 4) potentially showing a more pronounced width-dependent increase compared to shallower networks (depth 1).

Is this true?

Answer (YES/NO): NO